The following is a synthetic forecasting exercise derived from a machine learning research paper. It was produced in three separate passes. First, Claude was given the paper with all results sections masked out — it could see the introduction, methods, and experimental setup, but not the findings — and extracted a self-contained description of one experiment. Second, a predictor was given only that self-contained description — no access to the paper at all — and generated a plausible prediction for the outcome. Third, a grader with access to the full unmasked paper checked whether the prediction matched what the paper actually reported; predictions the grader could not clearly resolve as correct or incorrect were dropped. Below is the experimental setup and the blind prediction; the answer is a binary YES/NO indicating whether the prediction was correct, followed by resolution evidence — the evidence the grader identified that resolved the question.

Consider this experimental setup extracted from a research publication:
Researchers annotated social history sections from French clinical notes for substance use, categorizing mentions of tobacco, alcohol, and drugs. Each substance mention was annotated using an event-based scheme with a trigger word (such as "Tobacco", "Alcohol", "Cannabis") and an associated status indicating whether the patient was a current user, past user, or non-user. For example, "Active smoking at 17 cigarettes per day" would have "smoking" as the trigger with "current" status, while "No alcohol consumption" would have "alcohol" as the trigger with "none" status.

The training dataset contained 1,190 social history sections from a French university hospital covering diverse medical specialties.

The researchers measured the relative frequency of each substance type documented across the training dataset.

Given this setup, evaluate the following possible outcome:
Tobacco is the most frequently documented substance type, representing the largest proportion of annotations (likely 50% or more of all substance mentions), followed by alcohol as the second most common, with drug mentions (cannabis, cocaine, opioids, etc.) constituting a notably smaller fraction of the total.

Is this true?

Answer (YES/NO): YES